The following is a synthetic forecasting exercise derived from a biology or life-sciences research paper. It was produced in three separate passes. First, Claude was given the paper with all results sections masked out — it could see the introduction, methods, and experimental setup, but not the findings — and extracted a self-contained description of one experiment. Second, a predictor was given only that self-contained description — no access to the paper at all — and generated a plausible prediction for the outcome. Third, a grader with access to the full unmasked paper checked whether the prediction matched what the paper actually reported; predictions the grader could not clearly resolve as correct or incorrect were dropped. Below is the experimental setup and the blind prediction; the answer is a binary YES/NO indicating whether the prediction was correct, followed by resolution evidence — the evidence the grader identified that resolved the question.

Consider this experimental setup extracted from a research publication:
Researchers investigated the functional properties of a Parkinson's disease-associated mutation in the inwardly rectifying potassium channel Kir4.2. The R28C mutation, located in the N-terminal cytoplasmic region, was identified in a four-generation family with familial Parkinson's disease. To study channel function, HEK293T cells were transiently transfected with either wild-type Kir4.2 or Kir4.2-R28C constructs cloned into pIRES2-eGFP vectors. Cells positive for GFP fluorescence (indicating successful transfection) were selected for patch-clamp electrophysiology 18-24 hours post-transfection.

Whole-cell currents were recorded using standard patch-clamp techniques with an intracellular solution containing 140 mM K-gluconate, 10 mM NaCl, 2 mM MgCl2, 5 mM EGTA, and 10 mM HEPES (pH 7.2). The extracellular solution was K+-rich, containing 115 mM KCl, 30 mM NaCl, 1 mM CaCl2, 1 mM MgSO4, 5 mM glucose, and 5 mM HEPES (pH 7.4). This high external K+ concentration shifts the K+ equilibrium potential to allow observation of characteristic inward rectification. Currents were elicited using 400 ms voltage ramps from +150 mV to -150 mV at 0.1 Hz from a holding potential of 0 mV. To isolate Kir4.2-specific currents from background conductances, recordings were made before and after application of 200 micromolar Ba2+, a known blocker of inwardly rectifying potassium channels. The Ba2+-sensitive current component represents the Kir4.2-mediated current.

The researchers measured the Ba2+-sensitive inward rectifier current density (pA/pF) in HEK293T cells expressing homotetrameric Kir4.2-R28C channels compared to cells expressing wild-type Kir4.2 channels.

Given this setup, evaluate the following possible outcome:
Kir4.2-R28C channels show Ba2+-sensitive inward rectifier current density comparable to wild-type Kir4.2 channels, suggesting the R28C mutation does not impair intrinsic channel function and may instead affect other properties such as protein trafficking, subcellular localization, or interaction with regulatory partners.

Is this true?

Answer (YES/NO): NO